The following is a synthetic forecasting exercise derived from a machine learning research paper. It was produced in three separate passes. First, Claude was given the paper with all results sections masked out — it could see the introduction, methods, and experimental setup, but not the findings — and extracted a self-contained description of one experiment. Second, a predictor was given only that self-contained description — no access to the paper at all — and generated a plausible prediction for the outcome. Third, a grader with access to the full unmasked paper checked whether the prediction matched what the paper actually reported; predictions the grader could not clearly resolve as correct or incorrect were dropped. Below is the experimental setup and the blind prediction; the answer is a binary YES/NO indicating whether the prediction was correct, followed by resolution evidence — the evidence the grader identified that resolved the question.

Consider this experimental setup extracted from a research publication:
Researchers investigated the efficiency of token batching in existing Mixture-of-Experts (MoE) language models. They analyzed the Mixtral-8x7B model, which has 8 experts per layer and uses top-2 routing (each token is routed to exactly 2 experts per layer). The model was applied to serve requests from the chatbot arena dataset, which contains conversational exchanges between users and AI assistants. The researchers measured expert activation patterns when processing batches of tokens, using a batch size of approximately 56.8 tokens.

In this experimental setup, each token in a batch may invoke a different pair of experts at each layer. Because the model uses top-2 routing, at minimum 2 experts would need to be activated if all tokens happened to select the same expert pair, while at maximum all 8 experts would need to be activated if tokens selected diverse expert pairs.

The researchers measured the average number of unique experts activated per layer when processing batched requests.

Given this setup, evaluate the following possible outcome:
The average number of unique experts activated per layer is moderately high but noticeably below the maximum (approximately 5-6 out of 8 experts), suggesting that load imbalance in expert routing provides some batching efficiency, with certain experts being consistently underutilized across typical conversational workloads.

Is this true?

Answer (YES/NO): NO